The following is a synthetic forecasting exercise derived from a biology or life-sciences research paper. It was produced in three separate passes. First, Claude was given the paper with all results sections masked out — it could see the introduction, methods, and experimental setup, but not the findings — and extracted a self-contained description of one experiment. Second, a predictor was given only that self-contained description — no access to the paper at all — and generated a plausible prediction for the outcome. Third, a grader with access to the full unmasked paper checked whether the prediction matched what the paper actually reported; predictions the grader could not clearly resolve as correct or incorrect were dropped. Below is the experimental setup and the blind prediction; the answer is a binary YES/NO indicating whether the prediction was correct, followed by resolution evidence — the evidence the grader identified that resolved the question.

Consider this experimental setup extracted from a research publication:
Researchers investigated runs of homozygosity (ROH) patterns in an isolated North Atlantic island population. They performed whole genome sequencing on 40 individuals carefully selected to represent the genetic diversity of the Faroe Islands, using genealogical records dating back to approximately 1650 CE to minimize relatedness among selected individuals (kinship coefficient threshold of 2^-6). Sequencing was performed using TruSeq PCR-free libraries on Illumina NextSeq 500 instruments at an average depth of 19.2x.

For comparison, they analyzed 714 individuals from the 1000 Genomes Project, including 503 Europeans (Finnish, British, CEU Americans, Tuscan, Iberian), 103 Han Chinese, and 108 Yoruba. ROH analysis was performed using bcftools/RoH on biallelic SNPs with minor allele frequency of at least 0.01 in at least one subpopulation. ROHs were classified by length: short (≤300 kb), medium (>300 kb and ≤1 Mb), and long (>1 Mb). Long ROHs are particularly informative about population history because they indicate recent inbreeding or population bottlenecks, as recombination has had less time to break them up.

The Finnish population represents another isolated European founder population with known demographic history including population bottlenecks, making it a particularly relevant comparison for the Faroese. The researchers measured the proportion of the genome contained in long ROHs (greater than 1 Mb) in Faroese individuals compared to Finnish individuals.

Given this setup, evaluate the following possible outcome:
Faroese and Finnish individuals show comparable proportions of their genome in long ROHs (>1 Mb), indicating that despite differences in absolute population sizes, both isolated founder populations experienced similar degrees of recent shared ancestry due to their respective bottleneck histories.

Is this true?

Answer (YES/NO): NO